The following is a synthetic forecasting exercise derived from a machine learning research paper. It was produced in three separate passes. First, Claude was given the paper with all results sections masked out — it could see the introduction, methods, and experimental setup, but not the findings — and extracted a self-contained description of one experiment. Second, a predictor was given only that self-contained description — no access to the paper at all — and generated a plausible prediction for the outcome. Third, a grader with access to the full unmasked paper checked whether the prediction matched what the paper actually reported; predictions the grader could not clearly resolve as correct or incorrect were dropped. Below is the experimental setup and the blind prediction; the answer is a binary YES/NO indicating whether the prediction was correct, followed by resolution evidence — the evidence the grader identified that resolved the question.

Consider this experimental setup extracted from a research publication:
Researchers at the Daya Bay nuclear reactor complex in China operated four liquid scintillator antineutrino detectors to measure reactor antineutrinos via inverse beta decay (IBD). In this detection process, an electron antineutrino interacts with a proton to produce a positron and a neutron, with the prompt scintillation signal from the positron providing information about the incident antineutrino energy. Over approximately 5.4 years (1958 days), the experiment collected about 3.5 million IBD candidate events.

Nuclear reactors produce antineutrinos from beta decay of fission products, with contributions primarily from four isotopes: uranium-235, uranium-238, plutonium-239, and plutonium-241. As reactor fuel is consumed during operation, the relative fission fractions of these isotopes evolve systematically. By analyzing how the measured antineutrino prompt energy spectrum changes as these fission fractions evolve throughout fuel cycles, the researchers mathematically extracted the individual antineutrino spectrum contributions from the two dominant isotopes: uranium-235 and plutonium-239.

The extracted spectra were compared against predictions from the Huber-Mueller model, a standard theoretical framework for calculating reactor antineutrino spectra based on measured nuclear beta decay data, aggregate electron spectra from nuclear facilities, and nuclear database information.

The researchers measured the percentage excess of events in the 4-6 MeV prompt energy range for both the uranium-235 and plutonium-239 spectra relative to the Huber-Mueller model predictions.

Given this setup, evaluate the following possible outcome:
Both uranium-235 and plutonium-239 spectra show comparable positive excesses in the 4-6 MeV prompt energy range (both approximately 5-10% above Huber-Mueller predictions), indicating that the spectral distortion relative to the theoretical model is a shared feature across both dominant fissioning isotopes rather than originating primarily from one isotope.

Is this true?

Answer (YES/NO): YES